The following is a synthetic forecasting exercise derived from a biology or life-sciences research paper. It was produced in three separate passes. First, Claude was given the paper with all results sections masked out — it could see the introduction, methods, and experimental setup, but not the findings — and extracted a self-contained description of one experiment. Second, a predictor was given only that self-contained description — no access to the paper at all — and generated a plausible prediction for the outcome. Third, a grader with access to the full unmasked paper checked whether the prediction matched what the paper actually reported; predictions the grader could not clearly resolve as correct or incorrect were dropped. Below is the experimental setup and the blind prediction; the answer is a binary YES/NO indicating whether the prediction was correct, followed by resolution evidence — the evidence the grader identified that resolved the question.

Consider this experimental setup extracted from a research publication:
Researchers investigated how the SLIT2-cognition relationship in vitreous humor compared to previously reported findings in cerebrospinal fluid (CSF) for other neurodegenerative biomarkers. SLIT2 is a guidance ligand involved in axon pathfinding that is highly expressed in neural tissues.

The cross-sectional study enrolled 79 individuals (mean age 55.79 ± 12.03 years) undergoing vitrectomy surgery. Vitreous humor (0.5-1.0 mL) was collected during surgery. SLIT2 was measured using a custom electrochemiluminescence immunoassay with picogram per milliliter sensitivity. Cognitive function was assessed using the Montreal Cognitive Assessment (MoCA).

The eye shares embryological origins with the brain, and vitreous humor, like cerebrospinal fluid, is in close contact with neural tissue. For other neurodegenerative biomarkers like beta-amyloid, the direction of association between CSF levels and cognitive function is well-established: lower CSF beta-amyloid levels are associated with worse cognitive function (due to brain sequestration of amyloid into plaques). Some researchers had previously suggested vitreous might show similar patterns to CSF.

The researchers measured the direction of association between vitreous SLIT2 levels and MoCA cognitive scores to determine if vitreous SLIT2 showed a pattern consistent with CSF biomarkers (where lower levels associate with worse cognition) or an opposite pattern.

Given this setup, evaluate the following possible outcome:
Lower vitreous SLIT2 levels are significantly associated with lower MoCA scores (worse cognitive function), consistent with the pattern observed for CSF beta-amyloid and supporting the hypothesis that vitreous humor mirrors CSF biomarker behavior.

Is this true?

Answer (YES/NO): YES